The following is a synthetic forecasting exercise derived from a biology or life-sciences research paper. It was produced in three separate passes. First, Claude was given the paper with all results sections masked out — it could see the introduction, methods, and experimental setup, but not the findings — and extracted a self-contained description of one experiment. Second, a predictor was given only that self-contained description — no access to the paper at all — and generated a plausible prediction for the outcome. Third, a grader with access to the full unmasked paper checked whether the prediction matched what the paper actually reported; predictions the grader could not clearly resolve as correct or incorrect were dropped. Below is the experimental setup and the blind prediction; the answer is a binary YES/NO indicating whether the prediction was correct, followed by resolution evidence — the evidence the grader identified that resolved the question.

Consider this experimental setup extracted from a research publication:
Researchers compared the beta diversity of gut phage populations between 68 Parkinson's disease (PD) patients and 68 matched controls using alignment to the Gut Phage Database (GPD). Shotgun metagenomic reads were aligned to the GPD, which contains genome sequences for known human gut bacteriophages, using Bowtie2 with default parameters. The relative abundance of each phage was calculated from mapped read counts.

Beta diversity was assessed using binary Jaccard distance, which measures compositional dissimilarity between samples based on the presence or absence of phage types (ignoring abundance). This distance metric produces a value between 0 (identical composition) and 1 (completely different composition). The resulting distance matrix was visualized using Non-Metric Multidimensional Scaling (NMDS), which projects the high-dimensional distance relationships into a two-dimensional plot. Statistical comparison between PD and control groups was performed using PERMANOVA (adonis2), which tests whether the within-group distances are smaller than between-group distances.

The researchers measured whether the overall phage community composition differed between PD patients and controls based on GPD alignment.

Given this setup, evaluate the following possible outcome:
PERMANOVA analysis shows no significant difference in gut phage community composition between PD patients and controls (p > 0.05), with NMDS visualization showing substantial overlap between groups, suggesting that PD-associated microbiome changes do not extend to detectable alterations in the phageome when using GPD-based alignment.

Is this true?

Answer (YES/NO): NO